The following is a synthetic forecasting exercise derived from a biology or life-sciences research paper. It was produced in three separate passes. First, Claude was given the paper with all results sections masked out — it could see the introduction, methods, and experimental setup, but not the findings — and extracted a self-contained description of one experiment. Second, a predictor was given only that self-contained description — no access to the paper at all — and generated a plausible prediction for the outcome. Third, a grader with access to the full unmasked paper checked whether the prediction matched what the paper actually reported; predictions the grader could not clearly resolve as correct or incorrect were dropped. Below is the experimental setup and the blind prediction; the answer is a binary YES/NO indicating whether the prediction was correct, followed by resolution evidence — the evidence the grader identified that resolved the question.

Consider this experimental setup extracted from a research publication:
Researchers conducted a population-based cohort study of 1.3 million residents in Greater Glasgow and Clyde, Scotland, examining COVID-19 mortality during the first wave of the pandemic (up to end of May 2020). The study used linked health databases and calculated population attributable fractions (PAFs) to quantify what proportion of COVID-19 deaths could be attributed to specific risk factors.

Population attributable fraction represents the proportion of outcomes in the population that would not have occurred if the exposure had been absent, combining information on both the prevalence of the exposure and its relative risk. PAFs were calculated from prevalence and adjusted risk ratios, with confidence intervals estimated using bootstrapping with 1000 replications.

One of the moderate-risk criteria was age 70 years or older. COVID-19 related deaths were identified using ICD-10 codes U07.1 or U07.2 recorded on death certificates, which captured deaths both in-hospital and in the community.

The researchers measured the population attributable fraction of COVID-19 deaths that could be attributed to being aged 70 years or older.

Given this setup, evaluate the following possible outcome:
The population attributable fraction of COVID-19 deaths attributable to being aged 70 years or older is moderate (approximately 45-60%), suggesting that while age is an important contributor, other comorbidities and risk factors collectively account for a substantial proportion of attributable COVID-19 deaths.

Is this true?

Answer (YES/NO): YES